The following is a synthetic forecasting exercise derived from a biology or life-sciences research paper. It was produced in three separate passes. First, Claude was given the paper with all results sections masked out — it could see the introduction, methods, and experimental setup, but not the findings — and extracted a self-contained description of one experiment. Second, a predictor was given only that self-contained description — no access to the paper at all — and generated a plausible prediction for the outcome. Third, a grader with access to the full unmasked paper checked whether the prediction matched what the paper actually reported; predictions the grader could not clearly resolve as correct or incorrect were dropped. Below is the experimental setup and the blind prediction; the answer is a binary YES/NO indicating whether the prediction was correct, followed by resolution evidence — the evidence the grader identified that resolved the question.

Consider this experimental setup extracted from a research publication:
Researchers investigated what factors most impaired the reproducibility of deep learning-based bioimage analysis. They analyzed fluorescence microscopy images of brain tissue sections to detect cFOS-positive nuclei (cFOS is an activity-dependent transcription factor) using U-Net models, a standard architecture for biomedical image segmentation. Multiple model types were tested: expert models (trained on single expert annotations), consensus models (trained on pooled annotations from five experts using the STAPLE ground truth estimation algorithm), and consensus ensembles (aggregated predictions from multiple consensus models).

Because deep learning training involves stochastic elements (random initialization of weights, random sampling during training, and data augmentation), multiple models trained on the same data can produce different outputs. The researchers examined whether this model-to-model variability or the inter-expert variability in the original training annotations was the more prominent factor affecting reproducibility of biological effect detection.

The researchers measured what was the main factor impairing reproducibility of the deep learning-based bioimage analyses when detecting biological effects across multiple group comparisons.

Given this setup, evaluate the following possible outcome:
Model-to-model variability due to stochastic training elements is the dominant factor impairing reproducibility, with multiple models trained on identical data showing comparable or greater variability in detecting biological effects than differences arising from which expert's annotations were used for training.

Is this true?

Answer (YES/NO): YES